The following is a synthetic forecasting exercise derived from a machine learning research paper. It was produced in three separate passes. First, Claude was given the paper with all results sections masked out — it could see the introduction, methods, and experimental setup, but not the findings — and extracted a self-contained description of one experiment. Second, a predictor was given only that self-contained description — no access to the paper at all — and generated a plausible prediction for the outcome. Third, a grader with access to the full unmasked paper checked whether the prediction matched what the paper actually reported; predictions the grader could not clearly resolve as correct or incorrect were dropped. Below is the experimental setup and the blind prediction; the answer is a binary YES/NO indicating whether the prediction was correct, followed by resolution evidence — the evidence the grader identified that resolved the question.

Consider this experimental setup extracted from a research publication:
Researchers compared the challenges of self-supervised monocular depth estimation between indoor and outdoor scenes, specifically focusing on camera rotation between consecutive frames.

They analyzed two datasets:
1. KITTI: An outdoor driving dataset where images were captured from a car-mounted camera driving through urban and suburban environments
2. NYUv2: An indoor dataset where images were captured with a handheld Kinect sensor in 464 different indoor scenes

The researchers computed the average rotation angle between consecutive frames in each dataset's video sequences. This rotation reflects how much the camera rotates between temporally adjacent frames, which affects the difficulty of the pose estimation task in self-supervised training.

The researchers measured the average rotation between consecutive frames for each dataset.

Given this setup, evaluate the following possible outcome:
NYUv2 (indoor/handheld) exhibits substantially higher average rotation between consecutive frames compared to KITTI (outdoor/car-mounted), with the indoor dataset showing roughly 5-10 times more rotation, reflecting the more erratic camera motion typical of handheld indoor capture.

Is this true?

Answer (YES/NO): YES